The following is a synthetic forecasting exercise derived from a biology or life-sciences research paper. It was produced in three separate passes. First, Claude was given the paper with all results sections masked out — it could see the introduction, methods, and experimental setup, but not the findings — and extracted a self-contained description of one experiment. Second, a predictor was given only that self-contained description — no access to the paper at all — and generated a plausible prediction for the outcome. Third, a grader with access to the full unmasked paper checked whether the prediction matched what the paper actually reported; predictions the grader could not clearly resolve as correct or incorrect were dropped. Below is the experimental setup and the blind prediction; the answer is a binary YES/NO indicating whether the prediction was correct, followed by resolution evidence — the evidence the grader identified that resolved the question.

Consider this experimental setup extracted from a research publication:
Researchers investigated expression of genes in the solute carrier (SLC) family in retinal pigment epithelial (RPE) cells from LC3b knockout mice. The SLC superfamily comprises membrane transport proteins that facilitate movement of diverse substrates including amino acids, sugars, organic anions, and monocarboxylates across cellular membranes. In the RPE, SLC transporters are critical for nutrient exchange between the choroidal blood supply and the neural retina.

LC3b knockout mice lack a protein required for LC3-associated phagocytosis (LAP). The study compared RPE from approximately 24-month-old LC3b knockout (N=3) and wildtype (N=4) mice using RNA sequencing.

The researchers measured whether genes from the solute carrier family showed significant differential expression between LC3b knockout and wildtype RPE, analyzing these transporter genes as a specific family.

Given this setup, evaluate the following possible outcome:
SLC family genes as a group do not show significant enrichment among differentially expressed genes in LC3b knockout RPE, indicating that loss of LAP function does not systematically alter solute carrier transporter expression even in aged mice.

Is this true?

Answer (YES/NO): NO